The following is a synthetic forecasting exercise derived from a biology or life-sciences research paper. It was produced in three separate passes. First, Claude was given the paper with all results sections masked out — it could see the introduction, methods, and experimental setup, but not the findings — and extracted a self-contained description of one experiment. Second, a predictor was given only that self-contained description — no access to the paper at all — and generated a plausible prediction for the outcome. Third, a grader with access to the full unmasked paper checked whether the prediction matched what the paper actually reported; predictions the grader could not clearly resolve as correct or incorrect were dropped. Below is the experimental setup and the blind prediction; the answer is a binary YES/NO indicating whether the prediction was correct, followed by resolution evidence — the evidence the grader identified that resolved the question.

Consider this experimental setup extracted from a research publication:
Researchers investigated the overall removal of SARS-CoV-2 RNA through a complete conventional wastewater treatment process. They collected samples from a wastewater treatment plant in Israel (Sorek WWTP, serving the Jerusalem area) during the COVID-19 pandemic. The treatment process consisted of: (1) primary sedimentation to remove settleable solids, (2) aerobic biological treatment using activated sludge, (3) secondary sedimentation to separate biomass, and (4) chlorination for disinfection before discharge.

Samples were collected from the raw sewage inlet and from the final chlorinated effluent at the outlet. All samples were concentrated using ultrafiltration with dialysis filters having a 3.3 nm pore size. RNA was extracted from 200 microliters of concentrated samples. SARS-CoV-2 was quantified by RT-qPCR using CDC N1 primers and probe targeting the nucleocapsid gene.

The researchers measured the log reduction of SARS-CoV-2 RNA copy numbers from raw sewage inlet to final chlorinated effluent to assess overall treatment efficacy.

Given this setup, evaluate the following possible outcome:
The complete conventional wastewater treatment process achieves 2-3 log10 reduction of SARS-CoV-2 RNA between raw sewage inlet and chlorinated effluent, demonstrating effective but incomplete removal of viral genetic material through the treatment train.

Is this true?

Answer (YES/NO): NO